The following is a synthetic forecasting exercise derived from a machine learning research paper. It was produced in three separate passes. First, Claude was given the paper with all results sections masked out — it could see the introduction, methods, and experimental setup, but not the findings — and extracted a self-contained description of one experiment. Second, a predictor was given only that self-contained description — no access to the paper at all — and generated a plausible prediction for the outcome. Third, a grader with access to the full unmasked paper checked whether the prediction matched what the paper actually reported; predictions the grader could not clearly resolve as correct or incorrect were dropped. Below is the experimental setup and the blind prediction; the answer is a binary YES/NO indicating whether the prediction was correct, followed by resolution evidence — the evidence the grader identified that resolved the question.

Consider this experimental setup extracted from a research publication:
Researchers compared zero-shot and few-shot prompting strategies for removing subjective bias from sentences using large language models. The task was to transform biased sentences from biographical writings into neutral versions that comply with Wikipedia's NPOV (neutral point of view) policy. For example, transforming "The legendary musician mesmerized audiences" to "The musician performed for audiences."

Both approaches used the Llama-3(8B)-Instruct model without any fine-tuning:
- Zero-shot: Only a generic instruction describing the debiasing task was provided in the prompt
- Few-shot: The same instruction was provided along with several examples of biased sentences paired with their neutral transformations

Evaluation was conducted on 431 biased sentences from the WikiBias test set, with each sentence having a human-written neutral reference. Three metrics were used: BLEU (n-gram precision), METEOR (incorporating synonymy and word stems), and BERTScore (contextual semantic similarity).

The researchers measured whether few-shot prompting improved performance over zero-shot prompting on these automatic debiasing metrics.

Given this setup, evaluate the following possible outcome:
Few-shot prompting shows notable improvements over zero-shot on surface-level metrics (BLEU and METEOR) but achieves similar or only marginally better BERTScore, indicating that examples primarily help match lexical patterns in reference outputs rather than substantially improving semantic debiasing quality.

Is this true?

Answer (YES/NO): YES